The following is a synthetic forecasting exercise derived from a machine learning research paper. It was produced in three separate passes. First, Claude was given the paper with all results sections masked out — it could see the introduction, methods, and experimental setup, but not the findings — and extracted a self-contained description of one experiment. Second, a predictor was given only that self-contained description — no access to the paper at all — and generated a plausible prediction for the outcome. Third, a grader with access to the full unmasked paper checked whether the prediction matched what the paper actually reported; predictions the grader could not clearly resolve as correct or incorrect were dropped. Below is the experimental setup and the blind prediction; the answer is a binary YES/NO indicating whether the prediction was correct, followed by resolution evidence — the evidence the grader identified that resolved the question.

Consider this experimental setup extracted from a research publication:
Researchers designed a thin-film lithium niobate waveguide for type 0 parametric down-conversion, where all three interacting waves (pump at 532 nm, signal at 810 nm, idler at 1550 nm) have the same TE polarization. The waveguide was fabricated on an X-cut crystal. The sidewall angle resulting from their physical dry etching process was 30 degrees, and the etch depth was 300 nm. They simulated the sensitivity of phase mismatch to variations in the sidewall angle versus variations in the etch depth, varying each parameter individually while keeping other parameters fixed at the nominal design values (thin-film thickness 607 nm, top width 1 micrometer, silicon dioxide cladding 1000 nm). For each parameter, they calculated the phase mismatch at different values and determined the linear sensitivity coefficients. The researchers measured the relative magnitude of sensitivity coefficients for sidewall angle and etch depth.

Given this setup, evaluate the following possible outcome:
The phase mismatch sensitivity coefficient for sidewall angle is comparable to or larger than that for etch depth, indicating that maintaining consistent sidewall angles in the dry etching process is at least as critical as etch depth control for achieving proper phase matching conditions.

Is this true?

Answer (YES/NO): NO